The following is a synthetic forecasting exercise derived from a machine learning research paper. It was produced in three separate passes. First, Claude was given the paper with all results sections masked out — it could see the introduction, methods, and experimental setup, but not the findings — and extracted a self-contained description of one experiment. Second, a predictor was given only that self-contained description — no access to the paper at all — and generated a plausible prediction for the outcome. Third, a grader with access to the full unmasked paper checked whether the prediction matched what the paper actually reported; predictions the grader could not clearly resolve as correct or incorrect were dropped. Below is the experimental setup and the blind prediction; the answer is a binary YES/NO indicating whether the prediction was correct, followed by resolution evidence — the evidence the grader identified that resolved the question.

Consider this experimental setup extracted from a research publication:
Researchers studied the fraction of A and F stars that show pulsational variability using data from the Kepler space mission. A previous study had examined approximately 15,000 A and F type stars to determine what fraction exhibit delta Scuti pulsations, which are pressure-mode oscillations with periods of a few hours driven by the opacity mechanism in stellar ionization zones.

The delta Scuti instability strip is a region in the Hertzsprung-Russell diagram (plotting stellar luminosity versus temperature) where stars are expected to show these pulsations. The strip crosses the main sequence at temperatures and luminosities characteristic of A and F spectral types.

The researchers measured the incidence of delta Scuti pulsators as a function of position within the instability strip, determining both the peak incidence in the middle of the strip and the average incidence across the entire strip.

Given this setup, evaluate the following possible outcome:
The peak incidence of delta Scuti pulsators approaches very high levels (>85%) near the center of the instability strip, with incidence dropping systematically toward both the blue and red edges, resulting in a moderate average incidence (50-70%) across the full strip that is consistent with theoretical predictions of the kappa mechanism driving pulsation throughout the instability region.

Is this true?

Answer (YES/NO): NO